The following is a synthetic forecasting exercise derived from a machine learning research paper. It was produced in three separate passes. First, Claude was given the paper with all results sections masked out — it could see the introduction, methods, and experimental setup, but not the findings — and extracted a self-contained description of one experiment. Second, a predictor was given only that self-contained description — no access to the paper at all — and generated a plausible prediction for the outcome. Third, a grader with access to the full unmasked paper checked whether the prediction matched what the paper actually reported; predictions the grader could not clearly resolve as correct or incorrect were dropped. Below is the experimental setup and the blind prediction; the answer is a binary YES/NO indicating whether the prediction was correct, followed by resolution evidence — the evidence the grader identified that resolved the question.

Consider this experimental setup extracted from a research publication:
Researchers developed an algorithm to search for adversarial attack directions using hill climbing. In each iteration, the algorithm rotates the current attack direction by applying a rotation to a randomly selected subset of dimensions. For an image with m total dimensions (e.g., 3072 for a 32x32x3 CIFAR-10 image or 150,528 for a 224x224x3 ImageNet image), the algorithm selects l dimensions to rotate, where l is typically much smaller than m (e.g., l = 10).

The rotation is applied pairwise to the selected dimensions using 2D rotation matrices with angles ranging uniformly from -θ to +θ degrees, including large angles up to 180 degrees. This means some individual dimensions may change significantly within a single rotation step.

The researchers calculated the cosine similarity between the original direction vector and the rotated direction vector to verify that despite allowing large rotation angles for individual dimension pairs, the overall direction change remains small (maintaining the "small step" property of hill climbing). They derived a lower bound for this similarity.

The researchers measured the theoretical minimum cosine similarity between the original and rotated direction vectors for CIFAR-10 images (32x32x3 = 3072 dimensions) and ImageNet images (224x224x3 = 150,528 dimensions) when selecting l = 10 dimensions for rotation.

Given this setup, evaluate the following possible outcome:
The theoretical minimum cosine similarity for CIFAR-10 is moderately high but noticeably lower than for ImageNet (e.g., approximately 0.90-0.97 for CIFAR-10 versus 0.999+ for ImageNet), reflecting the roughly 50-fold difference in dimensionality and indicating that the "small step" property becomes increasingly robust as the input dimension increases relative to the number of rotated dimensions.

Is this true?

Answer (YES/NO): NO